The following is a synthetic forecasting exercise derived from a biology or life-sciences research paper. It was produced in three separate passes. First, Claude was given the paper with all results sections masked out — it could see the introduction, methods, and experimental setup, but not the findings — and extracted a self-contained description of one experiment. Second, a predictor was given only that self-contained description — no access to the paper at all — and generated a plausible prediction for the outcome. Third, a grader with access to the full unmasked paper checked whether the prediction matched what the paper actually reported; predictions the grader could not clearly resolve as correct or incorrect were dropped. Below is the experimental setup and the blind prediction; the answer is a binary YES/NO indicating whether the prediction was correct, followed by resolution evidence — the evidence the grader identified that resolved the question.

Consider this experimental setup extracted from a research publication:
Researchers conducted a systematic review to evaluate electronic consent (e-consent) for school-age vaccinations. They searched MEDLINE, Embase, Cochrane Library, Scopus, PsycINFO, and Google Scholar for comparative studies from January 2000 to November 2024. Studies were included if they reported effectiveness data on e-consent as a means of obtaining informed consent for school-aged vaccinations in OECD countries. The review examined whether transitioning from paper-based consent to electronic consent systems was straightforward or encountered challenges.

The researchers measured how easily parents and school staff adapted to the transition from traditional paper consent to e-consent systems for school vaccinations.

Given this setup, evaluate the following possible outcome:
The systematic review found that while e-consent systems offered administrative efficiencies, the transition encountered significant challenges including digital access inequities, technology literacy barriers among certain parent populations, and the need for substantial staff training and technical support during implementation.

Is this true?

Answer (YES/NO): NO